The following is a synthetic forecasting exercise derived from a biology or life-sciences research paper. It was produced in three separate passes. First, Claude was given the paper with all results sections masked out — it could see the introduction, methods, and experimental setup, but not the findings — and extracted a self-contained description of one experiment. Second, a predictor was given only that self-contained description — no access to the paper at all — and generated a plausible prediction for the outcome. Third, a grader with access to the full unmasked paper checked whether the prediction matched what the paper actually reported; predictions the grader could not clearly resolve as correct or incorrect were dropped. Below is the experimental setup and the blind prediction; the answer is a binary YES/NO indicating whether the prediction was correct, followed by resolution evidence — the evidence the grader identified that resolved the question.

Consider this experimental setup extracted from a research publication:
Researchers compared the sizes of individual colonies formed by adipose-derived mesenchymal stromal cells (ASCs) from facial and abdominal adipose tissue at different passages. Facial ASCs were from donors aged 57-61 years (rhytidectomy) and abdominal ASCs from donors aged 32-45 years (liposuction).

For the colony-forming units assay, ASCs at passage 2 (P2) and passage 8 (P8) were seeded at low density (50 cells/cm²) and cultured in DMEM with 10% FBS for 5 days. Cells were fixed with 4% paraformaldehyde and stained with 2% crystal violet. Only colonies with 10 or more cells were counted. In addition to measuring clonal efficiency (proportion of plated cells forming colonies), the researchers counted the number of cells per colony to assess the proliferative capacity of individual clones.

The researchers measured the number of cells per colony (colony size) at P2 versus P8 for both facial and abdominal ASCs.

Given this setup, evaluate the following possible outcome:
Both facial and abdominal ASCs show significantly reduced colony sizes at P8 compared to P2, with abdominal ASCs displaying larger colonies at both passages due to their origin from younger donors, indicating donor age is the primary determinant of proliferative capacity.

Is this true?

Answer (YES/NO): NO